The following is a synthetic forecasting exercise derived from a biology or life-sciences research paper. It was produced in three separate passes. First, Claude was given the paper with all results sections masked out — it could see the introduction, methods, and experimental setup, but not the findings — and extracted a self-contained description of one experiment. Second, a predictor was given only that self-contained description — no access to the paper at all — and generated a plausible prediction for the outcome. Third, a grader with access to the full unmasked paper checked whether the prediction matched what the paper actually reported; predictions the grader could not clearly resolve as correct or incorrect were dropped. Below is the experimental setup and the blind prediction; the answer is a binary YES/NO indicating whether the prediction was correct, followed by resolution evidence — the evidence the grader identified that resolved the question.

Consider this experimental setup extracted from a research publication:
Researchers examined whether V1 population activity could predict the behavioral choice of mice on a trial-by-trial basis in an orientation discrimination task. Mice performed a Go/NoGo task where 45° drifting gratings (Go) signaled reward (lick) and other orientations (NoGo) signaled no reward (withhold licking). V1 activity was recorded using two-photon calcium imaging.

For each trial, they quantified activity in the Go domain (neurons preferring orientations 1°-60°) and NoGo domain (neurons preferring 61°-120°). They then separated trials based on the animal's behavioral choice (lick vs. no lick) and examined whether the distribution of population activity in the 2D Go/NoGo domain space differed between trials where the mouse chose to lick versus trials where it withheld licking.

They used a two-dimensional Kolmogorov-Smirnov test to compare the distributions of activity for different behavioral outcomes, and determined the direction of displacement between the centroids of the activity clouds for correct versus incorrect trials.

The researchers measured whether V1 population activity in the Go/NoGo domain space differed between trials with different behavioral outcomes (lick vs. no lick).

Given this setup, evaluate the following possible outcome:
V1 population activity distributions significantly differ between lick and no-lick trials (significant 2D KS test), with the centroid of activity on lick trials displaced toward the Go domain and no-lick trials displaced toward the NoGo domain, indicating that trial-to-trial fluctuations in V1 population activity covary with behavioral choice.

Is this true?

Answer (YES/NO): NO